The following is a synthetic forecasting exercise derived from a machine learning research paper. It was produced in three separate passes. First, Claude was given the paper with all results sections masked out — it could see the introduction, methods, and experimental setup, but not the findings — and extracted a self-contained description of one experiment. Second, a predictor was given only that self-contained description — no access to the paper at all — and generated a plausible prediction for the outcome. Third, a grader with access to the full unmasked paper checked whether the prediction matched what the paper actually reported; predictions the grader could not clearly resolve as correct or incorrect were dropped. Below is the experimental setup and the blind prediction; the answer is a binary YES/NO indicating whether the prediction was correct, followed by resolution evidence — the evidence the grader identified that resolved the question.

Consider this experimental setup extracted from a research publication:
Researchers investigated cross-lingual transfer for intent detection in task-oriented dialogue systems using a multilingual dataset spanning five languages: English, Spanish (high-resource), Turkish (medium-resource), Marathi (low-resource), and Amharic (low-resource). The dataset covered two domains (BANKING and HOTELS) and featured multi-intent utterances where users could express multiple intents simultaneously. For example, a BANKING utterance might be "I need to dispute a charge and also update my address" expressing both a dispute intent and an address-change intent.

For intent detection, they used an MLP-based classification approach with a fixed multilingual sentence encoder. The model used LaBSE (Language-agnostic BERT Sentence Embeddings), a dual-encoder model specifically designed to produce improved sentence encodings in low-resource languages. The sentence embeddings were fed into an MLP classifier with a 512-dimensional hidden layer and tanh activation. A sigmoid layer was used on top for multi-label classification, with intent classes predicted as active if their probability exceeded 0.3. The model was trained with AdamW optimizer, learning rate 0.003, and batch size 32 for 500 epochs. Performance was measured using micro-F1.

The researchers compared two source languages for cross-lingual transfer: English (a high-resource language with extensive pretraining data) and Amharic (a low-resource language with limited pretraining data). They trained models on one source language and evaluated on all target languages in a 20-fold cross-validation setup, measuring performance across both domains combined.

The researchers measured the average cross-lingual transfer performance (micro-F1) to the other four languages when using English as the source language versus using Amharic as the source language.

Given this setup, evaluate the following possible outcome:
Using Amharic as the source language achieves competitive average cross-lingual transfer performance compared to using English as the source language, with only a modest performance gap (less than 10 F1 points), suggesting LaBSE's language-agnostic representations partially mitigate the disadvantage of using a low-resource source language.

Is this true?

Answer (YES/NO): NO